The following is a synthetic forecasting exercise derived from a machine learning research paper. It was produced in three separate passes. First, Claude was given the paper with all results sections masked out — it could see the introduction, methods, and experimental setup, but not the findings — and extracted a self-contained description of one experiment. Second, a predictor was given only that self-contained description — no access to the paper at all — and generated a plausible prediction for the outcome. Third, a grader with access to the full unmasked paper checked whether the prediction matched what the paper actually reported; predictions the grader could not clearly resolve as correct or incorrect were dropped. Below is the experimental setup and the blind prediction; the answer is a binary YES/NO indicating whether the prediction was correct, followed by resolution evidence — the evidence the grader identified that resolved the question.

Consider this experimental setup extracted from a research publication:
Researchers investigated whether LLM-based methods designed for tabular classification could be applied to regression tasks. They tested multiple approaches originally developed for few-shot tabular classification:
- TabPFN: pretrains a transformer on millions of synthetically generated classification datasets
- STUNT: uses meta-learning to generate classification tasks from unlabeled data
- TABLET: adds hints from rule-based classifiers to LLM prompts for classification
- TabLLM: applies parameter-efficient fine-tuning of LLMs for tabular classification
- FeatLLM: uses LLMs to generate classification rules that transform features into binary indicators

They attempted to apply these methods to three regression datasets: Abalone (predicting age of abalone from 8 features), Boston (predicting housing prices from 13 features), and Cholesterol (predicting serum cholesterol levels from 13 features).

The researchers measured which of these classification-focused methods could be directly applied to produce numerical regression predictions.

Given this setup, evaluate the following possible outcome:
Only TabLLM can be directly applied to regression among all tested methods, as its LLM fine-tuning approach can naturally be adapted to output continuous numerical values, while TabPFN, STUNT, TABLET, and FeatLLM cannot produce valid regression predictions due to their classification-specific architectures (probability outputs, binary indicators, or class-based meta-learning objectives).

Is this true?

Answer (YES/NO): NO